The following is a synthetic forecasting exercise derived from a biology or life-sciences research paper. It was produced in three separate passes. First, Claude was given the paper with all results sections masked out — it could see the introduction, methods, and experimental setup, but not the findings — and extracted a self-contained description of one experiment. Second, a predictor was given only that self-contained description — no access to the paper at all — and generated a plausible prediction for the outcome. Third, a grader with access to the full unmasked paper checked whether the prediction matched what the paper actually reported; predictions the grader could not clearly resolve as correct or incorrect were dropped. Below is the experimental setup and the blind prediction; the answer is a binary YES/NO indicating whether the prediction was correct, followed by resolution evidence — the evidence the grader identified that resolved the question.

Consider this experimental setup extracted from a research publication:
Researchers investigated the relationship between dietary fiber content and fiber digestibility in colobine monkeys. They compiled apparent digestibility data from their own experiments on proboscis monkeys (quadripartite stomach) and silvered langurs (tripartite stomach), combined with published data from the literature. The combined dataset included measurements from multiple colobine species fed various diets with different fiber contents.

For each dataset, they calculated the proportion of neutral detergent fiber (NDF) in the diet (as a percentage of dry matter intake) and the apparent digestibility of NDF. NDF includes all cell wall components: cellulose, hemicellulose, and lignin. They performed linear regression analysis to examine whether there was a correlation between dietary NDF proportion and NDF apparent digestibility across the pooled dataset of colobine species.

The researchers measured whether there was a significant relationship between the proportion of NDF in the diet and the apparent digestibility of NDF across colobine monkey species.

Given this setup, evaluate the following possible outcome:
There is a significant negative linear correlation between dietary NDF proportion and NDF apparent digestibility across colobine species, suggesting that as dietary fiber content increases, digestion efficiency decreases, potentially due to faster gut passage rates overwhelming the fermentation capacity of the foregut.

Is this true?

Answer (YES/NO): YES